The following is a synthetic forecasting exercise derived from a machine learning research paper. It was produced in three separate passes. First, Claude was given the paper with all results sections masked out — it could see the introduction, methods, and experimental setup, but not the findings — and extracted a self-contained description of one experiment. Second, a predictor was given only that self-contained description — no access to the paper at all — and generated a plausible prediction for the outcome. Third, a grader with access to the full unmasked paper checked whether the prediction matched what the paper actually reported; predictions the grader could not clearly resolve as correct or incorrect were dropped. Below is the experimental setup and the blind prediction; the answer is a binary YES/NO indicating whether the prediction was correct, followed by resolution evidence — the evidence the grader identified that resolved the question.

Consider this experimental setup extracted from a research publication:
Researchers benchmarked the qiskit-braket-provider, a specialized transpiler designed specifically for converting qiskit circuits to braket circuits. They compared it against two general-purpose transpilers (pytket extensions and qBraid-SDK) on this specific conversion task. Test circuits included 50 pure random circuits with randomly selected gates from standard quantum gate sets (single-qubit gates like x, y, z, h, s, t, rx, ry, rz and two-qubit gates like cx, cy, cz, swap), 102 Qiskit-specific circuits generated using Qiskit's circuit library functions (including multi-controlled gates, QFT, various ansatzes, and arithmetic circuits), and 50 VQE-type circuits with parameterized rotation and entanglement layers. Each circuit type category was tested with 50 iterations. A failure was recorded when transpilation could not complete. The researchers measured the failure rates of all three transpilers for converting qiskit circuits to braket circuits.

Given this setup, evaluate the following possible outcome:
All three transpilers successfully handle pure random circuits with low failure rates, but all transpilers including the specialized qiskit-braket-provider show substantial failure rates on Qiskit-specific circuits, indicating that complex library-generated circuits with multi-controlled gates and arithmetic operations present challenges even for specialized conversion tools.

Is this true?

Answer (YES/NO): NO